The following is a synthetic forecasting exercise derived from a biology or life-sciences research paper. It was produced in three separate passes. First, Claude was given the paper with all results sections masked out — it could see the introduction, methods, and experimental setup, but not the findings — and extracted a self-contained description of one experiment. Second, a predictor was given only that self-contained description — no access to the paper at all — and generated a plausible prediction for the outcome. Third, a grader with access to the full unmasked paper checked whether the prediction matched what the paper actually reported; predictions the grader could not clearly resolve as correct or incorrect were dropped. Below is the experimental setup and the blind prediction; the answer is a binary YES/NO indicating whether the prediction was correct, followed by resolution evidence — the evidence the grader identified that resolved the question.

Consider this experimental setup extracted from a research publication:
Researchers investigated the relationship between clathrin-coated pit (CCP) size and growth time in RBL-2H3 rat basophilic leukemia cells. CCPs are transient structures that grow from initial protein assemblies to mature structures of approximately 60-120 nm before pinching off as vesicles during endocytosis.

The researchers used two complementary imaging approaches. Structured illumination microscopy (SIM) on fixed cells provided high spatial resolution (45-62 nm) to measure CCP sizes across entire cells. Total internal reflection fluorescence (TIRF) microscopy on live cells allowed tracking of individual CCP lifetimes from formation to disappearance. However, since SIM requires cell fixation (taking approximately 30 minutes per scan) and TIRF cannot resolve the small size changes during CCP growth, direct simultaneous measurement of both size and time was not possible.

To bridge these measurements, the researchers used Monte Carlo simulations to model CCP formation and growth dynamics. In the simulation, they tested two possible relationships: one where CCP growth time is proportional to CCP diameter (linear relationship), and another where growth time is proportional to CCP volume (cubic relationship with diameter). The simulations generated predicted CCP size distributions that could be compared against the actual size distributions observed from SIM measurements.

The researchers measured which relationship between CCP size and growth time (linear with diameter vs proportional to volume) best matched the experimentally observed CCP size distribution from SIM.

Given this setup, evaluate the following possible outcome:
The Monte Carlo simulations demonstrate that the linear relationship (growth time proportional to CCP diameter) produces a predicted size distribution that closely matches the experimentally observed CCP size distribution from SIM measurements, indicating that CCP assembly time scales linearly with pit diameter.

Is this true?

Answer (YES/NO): NO